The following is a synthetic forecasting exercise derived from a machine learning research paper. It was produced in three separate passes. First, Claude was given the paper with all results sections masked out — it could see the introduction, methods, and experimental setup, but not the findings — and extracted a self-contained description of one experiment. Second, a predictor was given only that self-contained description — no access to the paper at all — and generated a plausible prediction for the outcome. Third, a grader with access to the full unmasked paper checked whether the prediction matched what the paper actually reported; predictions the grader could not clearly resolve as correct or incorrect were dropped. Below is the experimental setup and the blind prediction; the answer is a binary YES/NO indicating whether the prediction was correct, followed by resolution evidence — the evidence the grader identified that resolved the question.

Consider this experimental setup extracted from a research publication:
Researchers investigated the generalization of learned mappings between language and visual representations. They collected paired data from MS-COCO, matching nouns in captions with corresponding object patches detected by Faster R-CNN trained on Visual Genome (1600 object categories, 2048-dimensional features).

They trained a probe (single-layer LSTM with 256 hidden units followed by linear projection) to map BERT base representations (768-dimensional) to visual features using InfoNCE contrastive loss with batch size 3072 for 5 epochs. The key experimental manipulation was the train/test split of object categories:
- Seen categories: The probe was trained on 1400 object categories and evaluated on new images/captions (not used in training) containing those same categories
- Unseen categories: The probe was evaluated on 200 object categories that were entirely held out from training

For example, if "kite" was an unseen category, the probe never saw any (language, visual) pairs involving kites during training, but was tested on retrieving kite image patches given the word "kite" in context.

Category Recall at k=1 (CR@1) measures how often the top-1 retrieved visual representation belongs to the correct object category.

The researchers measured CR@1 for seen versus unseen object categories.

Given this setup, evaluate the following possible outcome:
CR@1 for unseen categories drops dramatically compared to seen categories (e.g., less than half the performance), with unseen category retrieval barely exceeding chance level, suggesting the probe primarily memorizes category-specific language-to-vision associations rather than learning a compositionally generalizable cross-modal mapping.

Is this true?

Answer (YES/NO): NO